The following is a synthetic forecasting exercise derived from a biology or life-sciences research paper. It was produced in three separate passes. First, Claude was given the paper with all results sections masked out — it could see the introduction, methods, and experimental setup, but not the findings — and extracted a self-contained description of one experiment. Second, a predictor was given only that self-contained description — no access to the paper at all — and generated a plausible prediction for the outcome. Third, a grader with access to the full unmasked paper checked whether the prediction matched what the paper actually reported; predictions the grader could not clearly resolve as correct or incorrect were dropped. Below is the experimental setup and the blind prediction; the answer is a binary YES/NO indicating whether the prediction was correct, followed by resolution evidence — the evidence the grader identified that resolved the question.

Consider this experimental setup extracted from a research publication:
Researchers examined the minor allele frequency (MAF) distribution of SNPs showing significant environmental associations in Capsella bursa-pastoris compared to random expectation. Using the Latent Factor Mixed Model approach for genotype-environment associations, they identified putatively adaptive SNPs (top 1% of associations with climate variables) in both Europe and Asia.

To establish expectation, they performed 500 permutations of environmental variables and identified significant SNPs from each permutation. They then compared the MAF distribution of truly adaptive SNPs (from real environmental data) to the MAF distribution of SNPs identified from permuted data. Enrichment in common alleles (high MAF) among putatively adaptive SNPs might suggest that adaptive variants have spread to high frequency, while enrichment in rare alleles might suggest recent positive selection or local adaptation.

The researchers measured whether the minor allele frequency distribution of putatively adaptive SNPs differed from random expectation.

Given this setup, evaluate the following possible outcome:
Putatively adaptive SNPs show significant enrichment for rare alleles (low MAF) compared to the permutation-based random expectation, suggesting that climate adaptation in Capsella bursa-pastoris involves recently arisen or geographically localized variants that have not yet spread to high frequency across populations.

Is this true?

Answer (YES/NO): NO